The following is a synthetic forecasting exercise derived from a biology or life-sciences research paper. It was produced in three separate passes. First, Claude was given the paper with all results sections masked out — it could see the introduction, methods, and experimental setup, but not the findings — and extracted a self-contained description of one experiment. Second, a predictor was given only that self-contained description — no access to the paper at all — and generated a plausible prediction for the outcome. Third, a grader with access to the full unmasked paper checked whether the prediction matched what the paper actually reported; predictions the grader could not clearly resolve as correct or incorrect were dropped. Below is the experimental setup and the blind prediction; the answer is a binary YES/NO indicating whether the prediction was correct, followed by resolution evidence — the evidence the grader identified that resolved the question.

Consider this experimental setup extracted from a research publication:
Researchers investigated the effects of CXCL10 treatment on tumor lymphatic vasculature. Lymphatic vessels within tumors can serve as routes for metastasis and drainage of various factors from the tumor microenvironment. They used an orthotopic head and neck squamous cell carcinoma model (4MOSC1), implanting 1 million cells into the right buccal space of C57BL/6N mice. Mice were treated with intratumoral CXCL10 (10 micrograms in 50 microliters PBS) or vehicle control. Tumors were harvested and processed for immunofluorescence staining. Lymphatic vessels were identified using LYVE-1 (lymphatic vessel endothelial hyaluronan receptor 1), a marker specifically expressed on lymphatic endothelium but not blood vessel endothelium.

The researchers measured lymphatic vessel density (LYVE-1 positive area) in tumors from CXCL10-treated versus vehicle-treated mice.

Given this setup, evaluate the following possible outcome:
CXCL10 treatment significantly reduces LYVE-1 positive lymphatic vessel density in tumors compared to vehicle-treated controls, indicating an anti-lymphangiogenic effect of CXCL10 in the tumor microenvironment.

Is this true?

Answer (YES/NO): YES